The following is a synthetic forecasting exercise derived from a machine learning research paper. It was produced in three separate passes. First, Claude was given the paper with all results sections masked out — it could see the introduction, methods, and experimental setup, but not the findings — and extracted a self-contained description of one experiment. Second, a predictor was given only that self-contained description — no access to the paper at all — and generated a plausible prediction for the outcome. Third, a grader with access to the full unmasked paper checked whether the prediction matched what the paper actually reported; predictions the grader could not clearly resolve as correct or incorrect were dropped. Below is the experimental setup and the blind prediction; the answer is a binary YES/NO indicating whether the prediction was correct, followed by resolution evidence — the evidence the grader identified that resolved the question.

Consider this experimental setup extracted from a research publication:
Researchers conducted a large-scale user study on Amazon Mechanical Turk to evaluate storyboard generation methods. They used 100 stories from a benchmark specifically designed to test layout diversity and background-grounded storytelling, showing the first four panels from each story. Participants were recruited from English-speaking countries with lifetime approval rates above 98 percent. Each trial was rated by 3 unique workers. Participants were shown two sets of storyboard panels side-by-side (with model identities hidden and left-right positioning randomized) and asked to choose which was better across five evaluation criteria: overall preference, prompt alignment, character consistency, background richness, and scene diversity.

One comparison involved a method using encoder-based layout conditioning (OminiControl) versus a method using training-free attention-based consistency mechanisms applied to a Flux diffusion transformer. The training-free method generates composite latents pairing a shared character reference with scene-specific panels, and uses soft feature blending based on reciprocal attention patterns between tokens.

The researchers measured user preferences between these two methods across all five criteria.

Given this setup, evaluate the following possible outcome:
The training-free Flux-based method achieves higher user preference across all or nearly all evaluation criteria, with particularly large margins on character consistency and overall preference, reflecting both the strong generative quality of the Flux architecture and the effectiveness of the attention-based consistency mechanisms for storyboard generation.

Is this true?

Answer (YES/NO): NO